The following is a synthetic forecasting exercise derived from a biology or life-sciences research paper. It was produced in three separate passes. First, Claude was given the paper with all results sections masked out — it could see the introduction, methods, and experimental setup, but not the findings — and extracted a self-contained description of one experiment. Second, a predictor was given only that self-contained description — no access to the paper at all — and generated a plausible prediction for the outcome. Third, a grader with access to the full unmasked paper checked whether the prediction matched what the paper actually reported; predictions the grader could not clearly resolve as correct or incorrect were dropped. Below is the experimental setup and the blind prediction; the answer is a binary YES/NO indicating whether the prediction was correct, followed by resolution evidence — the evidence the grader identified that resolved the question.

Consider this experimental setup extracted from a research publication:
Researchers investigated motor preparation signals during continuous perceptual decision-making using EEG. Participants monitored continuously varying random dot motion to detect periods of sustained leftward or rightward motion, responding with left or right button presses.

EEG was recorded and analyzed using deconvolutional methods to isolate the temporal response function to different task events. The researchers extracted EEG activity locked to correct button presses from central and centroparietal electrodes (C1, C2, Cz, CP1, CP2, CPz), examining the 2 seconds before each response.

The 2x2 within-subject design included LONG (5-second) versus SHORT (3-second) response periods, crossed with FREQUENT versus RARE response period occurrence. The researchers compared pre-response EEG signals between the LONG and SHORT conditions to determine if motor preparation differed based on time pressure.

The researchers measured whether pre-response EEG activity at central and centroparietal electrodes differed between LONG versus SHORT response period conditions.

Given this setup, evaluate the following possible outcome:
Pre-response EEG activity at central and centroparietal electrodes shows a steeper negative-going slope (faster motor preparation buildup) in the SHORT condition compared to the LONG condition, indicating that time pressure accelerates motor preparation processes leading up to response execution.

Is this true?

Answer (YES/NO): NO